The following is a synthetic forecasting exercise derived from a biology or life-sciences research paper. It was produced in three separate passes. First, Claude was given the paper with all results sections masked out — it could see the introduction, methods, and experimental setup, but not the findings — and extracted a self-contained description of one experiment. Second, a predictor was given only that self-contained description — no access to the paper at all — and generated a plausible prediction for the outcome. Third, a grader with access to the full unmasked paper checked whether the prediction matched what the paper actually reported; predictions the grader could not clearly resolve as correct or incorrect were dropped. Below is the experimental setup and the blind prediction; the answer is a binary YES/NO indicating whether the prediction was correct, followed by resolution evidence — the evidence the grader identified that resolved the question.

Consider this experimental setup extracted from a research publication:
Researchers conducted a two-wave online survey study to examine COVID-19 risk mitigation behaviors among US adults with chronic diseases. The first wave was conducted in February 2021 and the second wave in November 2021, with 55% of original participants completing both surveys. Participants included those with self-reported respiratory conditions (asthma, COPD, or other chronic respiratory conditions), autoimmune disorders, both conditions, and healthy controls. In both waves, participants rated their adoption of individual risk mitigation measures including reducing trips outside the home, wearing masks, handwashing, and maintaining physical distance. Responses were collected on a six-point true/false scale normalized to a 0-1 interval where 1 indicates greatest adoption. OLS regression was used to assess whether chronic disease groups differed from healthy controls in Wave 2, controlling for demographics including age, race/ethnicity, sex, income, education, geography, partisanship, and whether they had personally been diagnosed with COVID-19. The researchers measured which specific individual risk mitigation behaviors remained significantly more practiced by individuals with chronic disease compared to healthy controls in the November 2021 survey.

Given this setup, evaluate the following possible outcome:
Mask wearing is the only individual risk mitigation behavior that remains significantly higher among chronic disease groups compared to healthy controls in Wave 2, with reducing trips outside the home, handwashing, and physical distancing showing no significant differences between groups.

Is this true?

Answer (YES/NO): NO